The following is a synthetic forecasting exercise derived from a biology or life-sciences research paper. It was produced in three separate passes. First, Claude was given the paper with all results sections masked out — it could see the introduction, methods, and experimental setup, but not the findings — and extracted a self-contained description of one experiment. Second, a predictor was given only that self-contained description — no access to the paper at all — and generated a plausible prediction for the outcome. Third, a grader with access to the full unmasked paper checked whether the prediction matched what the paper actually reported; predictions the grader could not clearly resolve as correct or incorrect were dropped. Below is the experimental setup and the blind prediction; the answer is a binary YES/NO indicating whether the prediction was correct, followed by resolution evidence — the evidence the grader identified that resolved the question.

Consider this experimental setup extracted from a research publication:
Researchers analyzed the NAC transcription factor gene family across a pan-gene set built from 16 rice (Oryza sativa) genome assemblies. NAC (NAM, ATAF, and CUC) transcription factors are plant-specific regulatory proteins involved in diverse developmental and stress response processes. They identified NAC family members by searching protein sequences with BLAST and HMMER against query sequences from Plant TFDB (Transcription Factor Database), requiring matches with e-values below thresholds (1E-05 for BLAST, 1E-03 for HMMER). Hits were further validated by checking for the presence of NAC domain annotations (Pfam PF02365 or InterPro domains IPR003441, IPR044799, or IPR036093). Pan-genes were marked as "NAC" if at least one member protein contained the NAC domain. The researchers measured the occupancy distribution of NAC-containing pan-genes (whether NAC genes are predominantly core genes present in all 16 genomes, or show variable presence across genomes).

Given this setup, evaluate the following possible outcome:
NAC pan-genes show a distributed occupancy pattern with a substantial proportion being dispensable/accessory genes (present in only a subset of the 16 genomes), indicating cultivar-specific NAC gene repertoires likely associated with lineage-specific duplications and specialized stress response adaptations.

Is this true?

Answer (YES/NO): NO